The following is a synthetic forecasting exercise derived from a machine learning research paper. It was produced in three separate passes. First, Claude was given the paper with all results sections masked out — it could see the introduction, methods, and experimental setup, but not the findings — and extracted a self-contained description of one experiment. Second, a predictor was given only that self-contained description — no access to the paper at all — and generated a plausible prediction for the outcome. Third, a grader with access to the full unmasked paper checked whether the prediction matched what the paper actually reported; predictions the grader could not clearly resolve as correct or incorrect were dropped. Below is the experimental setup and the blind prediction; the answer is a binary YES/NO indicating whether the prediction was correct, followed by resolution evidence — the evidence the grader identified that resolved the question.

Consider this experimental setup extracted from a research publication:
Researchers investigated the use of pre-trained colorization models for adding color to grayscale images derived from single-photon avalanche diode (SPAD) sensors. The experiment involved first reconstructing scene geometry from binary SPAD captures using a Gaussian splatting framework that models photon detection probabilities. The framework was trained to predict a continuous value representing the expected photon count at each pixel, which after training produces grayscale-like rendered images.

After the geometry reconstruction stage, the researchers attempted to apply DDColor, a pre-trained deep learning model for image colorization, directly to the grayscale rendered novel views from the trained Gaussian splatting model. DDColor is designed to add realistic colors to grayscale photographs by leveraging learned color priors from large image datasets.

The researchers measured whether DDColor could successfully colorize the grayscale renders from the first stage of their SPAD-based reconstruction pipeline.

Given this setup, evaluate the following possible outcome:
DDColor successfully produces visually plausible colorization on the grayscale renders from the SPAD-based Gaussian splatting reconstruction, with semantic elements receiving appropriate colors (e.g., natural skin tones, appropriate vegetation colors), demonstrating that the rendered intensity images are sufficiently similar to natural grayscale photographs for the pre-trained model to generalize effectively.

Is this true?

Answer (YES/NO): NO